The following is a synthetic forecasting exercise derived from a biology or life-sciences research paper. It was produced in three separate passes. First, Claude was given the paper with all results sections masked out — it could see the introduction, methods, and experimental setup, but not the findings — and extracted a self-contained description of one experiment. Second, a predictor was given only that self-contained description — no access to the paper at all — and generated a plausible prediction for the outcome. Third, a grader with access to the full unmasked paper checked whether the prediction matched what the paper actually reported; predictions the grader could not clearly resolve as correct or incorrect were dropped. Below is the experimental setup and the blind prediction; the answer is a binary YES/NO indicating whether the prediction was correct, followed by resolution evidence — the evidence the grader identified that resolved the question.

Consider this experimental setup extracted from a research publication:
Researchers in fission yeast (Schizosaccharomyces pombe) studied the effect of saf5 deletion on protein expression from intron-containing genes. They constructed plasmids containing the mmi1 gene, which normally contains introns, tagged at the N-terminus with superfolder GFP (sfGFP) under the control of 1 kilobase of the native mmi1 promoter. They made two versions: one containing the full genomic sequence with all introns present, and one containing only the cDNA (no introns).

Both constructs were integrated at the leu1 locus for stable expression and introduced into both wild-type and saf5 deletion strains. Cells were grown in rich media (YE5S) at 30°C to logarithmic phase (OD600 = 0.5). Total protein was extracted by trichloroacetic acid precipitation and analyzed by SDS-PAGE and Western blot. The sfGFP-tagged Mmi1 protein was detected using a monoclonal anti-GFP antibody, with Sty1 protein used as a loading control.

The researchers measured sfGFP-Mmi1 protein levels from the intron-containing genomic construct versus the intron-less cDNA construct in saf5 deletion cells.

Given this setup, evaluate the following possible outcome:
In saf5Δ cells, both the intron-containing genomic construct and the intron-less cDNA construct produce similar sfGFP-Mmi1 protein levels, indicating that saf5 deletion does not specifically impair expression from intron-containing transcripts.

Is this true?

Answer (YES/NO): NO